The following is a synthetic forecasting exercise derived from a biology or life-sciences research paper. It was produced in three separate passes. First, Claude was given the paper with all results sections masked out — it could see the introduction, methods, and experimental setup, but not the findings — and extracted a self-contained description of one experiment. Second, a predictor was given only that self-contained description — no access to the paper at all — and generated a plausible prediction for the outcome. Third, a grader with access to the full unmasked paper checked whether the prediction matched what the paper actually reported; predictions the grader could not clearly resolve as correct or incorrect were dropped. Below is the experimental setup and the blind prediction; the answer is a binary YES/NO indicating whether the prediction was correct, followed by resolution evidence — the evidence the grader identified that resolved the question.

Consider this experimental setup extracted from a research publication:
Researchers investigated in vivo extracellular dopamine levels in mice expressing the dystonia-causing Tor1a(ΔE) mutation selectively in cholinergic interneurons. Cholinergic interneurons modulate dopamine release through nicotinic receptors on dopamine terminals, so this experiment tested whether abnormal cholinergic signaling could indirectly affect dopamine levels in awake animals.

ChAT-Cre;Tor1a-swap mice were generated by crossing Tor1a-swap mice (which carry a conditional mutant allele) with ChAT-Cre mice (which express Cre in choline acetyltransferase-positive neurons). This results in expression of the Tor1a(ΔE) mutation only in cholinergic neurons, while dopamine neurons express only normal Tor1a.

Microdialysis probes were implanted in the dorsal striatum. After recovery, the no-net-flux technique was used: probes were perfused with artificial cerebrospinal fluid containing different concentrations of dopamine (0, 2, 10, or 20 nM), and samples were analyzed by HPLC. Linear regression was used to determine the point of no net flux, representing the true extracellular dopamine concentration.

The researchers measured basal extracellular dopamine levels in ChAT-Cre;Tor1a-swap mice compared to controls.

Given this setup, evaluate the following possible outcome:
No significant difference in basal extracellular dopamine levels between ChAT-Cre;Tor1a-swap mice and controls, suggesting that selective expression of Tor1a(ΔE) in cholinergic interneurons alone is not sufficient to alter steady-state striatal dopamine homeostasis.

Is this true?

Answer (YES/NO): YES